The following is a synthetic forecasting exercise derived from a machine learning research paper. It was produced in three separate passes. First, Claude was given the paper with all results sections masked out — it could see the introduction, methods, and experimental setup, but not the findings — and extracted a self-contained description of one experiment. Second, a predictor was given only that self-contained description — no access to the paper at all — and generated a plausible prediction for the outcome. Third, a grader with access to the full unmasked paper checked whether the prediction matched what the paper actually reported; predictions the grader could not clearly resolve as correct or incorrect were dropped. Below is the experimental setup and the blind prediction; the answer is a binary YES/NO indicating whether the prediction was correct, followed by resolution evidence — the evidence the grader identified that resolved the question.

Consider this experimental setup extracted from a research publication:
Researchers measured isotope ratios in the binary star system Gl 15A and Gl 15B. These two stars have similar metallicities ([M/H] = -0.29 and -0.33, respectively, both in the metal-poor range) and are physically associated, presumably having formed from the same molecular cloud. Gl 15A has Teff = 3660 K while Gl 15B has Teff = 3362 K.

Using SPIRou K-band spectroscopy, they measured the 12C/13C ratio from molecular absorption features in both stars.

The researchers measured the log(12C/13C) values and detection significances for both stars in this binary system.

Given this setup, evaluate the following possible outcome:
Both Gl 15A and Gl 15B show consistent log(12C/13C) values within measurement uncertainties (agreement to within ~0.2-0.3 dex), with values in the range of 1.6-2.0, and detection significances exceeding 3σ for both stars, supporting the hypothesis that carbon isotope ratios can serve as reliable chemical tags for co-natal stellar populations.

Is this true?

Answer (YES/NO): YES